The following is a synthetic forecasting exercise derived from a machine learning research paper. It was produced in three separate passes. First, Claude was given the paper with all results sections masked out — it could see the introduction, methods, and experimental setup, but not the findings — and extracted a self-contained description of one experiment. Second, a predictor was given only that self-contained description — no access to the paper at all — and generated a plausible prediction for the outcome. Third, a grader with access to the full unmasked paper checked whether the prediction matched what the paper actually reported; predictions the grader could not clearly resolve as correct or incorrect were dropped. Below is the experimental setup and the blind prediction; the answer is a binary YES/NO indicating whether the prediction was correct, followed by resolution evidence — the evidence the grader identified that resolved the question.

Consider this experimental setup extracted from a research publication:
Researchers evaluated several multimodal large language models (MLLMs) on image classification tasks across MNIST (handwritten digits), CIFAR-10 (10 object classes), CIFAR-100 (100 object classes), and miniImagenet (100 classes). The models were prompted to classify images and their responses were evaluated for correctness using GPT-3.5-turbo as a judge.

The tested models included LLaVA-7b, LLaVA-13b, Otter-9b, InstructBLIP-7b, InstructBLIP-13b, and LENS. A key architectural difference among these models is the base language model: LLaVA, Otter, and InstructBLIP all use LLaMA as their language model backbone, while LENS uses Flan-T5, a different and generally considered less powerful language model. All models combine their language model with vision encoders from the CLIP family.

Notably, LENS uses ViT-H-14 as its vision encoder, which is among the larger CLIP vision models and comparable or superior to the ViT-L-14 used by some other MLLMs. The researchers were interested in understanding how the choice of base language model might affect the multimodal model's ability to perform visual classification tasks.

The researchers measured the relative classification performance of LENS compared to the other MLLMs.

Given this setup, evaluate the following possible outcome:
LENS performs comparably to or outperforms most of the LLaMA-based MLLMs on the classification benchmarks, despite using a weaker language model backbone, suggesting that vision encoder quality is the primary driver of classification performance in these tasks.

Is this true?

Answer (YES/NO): NO